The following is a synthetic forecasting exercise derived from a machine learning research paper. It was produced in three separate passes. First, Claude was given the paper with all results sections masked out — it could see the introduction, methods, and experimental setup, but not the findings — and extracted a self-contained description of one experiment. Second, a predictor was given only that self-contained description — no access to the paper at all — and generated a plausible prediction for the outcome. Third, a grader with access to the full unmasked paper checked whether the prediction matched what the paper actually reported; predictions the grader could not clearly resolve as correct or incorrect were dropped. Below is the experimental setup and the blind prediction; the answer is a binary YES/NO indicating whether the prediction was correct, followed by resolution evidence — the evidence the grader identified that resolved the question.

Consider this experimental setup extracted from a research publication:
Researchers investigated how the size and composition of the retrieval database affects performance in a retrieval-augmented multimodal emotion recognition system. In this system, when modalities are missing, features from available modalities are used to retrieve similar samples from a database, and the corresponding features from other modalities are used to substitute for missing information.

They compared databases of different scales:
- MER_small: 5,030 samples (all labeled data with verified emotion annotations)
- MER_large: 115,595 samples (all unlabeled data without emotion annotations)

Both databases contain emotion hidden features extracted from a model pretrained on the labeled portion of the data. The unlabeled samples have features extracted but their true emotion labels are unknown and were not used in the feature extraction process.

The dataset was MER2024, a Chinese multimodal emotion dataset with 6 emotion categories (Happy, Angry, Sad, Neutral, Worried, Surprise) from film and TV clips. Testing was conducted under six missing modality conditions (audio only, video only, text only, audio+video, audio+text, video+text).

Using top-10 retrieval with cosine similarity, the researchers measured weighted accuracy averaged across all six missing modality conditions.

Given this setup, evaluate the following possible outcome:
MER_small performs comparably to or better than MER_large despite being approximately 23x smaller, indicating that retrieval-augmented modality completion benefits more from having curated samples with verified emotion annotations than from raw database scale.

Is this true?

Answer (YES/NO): YES